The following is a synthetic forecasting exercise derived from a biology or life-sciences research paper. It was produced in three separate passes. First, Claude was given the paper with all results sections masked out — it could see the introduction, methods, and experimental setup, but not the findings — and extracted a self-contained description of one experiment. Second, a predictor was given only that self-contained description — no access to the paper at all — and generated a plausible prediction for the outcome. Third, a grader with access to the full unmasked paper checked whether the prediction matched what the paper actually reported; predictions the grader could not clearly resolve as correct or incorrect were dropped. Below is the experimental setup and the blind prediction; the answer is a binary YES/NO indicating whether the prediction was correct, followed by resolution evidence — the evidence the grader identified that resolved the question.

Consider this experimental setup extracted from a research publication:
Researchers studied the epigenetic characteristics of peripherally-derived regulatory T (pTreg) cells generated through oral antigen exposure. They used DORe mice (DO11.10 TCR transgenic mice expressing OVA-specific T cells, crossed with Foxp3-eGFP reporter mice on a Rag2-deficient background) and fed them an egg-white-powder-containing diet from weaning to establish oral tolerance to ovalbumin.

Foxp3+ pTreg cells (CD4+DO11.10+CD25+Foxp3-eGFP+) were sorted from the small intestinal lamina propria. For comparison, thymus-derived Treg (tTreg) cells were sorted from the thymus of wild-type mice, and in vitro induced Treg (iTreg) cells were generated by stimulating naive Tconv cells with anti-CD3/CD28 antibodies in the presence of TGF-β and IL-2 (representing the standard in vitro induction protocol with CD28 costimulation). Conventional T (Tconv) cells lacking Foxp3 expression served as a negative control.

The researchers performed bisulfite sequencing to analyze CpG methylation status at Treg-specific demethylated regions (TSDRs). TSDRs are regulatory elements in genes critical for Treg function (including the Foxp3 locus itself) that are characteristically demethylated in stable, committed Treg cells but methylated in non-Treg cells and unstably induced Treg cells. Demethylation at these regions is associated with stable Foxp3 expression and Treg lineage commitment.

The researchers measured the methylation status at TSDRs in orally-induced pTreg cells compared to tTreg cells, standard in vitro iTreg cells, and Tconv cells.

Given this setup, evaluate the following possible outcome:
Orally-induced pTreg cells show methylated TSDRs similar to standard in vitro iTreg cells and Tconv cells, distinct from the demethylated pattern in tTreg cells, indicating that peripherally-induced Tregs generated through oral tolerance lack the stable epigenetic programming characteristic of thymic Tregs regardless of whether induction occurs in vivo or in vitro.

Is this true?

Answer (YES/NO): NO